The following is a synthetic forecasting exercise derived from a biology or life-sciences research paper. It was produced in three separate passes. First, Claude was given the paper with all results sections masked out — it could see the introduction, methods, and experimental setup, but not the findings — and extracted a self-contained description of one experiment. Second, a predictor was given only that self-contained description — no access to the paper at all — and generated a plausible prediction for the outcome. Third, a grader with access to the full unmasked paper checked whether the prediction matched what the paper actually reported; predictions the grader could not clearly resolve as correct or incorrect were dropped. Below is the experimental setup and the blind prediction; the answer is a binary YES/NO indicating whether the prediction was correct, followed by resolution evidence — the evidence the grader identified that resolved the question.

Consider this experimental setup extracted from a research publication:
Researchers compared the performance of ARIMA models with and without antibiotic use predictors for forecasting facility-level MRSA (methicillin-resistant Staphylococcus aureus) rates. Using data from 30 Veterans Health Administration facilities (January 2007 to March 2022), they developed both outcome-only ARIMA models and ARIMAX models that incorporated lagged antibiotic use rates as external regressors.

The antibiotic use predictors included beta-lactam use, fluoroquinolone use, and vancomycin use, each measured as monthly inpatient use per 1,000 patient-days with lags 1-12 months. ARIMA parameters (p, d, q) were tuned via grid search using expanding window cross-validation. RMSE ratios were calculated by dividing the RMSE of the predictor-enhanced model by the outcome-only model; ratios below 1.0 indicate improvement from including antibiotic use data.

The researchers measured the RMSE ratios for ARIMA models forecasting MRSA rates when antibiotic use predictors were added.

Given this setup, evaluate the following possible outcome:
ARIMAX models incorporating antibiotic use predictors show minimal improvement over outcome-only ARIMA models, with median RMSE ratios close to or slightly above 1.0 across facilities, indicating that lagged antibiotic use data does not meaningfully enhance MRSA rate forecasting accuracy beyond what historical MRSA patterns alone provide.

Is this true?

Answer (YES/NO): NO